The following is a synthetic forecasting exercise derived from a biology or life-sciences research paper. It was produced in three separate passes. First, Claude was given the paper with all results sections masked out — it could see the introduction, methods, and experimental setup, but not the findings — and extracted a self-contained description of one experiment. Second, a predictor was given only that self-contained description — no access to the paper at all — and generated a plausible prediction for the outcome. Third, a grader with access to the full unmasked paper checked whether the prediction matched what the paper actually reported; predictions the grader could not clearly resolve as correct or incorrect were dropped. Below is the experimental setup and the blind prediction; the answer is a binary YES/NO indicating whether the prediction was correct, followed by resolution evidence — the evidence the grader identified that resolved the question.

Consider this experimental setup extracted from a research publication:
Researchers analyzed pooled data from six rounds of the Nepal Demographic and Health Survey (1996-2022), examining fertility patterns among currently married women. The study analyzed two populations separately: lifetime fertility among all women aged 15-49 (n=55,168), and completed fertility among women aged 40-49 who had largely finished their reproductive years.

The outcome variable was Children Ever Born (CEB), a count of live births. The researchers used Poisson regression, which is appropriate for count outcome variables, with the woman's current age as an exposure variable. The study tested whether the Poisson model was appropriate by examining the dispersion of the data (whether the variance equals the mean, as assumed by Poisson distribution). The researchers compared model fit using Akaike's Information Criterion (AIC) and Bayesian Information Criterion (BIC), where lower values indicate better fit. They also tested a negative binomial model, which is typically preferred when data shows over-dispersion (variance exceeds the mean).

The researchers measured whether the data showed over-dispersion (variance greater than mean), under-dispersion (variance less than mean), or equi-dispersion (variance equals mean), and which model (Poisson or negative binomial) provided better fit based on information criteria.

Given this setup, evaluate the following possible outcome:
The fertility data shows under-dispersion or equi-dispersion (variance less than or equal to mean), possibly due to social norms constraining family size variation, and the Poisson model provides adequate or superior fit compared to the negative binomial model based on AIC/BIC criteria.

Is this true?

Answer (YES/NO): YES